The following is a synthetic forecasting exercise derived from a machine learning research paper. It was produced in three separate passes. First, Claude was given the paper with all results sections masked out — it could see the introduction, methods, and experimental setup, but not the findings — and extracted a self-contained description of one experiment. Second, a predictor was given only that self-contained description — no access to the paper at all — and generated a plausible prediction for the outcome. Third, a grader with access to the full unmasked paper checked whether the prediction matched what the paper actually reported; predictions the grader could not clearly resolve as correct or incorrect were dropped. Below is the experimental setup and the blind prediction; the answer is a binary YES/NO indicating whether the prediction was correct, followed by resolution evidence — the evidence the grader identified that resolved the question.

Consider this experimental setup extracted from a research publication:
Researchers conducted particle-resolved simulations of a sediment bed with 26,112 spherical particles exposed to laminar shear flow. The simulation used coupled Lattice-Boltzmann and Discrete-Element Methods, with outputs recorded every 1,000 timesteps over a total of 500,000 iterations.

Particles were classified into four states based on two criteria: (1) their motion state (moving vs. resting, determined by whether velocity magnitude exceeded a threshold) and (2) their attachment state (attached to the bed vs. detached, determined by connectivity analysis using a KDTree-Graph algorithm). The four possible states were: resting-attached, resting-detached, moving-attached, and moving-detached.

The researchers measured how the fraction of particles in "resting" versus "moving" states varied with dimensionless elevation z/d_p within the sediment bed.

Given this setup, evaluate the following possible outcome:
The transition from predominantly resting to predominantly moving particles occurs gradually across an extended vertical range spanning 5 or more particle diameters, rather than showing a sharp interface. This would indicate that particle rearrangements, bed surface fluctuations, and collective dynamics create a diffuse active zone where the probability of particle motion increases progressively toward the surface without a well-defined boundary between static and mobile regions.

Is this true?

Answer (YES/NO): NO